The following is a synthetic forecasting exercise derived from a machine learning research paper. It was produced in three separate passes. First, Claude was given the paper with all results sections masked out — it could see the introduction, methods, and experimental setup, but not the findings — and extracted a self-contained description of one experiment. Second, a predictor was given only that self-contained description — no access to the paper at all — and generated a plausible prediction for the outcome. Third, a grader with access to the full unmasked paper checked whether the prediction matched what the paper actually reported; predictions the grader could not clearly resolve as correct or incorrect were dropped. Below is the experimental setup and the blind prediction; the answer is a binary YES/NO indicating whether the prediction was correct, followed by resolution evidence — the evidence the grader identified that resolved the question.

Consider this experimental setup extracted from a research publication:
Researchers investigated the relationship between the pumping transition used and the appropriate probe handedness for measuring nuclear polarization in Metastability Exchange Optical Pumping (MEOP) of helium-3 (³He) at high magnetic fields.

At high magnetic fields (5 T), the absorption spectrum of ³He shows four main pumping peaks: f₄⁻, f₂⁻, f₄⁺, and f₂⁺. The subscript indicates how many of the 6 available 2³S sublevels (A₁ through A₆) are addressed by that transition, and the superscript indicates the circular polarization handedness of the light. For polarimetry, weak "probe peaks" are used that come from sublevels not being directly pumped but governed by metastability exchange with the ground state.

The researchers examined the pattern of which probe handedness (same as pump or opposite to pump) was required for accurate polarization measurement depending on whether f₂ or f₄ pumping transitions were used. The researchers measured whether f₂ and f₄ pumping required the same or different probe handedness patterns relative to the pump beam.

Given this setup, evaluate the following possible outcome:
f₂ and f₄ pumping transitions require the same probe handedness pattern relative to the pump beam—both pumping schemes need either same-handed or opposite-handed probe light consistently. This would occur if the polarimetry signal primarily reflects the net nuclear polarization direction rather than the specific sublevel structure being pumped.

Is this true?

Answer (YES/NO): NO